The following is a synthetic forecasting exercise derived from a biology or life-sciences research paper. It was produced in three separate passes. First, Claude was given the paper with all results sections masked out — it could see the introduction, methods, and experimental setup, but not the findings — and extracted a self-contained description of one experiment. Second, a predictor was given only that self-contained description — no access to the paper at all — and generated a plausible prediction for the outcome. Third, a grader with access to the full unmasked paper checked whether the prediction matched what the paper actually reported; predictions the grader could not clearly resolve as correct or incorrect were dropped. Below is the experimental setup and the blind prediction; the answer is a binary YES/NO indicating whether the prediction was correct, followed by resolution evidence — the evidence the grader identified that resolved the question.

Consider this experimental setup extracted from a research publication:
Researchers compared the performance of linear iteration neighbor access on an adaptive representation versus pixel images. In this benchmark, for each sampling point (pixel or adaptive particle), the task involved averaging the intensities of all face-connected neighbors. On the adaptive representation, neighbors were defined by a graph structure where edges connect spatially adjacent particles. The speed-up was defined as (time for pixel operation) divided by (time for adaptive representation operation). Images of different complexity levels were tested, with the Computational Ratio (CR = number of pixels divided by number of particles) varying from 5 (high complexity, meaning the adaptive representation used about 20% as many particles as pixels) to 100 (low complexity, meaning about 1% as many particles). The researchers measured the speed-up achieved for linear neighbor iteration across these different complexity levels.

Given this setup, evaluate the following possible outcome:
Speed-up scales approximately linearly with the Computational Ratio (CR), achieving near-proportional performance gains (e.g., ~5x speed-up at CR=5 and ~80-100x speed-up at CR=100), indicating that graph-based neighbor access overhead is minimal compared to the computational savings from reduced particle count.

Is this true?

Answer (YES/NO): NO